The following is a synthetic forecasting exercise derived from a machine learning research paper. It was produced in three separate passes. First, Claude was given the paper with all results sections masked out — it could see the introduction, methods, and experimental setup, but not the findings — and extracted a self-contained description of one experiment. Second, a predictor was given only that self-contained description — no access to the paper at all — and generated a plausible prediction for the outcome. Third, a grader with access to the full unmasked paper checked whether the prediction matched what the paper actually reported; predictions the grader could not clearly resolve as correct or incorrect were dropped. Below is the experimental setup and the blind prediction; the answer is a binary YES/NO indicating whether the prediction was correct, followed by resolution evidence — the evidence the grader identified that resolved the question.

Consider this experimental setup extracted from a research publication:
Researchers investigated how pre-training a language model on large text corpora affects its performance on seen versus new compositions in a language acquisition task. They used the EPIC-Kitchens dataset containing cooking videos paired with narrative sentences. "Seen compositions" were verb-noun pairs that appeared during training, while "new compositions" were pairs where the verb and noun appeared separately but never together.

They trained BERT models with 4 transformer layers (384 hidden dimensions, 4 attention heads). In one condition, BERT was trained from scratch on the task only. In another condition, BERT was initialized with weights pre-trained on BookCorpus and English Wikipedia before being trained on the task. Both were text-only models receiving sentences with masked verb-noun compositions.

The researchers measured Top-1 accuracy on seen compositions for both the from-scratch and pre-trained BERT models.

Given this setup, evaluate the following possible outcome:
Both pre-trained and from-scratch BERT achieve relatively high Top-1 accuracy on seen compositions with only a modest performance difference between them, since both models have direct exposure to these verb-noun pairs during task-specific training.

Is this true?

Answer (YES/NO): NO